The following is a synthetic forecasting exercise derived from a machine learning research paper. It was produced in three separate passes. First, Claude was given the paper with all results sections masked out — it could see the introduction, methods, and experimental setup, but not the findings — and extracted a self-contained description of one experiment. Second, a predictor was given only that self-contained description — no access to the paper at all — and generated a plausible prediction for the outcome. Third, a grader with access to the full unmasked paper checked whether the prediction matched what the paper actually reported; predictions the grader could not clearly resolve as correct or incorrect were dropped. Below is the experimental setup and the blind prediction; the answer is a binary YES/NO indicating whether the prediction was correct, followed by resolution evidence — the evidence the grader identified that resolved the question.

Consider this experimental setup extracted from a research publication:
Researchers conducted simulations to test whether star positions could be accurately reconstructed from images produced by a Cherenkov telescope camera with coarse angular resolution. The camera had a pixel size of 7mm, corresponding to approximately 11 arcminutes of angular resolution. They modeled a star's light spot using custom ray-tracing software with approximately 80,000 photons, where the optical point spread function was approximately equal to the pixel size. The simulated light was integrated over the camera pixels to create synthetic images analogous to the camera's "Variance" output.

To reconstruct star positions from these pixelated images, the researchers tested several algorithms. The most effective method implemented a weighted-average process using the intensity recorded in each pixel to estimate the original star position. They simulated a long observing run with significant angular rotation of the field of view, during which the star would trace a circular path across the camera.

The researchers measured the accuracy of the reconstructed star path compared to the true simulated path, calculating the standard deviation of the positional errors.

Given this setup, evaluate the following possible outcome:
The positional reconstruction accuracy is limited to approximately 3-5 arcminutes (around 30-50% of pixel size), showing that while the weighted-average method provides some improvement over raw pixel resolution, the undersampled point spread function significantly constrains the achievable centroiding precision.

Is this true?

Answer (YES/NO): NO